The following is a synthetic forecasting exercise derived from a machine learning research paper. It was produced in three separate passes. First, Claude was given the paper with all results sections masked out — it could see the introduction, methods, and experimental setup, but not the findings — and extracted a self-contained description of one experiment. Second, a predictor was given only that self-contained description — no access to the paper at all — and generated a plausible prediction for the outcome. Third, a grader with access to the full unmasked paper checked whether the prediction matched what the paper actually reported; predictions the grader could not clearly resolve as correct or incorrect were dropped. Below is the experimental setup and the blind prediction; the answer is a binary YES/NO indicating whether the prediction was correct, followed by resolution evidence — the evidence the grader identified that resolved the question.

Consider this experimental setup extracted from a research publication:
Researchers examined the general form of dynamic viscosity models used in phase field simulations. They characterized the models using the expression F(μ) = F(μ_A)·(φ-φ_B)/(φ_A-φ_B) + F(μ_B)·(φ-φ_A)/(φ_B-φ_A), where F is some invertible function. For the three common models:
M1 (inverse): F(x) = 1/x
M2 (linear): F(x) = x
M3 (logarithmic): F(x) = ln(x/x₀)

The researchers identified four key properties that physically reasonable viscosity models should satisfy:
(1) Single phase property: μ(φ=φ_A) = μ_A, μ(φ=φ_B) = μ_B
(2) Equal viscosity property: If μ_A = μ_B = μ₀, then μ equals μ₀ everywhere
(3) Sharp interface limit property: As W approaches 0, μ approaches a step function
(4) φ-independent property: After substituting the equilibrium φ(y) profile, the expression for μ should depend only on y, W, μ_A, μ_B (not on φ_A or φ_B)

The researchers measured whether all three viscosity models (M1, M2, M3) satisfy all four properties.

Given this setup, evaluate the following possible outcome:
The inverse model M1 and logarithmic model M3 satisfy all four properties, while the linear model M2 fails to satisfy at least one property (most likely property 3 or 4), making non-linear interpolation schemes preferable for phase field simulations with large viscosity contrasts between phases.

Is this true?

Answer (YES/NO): NO